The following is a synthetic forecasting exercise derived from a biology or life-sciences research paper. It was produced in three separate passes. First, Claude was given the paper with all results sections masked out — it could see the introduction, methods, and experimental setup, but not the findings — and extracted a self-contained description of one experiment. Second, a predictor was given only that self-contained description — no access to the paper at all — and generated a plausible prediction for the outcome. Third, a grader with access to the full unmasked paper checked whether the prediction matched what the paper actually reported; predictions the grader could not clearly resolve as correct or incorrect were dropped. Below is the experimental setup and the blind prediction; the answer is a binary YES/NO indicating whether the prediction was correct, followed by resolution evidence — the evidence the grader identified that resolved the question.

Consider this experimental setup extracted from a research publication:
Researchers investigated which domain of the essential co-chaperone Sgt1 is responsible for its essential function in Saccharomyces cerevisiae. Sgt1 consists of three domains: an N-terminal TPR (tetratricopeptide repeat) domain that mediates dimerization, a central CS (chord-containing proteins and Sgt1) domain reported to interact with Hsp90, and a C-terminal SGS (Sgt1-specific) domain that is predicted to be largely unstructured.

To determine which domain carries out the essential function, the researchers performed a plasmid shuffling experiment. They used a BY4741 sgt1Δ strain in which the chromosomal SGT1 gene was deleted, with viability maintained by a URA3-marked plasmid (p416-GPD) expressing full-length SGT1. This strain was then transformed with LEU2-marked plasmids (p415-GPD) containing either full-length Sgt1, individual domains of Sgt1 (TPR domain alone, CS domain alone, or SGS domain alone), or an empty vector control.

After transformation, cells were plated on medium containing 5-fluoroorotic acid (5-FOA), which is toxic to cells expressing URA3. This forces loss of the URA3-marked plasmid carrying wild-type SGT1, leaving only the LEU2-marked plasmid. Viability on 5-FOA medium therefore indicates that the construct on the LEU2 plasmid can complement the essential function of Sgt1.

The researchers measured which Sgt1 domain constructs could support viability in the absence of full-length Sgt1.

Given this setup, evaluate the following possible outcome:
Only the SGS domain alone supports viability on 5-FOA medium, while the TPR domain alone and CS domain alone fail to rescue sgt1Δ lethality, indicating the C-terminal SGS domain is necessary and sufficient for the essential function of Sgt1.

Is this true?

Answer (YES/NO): YES